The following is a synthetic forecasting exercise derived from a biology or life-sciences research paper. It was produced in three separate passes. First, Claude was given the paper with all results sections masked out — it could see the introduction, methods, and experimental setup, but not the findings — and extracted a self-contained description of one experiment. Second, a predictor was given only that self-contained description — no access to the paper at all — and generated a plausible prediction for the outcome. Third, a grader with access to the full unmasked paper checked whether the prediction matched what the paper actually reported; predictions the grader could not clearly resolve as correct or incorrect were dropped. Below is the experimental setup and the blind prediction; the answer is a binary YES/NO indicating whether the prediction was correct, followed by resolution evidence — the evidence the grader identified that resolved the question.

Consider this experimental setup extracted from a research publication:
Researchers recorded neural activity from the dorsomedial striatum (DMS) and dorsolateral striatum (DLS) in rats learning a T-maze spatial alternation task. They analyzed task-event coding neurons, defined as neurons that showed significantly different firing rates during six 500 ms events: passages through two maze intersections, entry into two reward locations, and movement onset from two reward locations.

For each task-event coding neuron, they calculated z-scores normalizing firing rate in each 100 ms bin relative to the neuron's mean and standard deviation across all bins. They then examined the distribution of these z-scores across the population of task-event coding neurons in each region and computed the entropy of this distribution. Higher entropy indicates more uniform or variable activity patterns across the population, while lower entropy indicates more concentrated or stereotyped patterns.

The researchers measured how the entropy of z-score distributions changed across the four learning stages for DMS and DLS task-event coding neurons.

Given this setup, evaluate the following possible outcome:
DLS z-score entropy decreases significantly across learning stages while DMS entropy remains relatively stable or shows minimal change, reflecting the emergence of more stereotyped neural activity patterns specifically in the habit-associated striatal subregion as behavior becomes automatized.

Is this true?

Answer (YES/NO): NO